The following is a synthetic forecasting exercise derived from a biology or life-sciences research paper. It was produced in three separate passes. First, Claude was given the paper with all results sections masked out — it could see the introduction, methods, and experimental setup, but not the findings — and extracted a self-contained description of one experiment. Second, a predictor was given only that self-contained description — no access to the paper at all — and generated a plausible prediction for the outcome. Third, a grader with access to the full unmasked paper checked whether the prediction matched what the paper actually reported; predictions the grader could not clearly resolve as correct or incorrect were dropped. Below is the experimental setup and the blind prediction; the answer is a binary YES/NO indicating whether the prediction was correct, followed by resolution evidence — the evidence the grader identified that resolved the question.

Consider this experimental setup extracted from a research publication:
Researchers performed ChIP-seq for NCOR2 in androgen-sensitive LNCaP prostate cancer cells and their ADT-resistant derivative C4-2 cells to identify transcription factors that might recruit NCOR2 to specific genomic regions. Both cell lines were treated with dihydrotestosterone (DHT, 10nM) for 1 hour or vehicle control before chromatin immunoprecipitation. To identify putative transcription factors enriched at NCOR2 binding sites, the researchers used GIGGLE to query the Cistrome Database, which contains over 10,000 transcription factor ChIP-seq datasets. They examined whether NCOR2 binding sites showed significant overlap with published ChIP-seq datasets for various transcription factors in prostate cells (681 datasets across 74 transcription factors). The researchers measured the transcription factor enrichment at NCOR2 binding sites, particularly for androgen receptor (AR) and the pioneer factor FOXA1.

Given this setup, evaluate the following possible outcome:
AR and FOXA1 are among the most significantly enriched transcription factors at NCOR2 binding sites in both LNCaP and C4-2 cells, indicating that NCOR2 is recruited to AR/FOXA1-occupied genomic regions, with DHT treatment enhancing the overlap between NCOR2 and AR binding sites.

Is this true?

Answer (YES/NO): NO